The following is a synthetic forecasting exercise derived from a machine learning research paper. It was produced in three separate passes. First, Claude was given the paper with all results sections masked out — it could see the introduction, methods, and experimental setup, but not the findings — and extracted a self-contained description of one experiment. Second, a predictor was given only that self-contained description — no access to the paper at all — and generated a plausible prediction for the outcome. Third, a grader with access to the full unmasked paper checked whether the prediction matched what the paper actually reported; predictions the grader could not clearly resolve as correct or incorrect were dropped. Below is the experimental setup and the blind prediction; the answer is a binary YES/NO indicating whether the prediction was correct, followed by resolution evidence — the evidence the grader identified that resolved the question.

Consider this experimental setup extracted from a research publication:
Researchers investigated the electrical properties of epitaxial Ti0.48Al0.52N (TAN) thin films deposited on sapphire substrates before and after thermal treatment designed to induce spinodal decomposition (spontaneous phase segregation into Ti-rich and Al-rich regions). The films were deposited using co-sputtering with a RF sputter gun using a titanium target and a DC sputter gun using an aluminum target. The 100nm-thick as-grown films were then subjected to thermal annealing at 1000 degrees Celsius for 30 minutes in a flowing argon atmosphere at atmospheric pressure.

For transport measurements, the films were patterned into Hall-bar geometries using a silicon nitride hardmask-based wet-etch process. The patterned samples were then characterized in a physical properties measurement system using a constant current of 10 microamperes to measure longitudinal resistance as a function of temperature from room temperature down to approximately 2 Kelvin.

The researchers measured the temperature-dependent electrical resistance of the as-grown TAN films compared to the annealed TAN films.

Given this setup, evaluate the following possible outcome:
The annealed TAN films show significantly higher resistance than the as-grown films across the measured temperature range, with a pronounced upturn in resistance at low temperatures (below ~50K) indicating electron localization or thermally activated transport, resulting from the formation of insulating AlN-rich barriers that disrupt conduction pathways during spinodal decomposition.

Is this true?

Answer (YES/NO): NO